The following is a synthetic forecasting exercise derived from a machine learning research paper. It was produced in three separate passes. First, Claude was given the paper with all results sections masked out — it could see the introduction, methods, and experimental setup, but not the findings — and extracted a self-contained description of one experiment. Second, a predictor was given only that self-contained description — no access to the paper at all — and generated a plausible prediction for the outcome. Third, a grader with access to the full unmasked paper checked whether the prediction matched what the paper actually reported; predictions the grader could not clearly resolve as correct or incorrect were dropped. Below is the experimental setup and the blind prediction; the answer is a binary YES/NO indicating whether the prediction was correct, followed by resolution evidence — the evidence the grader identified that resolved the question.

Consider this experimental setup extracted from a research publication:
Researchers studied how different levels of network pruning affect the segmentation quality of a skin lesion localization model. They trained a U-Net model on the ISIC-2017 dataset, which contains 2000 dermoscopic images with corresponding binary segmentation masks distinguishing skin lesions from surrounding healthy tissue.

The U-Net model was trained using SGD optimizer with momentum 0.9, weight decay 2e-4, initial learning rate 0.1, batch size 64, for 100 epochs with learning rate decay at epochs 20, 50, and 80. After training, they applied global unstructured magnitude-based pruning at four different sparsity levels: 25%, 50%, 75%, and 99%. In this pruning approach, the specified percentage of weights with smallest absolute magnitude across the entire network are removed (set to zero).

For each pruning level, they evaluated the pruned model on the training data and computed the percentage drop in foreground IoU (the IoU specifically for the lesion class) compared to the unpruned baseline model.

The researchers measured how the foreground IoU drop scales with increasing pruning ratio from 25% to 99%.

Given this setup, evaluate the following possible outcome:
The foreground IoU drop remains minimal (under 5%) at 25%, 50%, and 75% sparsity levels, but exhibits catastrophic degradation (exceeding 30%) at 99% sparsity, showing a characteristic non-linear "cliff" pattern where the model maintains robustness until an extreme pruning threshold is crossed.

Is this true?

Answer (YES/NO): NO